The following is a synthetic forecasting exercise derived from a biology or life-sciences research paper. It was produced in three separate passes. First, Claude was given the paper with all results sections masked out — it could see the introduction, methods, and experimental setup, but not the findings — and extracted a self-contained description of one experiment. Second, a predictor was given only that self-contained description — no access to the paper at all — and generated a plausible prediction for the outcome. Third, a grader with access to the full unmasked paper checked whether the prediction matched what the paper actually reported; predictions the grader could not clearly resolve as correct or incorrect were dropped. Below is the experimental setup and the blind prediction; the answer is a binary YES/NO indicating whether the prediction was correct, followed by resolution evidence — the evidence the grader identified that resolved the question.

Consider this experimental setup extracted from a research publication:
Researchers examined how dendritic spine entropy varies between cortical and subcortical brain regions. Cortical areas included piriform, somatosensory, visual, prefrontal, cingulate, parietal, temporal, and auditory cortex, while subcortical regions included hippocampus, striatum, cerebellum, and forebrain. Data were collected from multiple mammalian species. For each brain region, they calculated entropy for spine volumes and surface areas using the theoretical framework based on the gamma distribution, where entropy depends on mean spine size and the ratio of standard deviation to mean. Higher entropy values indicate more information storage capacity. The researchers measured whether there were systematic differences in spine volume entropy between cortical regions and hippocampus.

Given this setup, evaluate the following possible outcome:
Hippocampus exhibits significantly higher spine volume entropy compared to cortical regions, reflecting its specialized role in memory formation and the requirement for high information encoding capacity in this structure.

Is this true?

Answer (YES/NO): NO